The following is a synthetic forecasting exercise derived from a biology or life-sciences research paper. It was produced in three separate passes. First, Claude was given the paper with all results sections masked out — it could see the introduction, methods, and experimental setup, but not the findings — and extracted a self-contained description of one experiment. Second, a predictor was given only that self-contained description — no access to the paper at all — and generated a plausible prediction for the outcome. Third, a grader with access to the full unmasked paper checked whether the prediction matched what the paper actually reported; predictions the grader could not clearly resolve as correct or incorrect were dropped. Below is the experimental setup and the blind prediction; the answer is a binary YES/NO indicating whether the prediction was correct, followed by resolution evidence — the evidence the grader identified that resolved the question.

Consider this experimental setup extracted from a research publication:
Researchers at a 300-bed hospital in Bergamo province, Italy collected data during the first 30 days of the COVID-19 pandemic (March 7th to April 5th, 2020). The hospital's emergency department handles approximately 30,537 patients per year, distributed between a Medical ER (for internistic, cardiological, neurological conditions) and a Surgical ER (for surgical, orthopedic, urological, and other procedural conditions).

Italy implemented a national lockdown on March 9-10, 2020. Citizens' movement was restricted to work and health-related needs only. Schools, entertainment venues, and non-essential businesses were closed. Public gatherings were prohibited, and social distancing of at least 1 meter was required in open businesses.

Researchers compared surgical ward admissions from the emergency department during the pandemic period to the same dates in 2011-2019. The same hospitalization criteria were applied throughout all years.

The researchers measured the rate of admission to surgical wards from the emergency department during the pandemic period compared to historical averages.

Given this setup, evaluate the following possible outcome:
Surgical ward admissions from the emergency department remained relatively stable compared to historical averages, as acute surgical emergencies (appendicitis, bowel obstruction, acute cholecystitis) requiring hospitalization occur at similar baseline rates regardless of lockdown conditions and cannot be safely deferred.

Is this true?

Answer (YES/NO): NO